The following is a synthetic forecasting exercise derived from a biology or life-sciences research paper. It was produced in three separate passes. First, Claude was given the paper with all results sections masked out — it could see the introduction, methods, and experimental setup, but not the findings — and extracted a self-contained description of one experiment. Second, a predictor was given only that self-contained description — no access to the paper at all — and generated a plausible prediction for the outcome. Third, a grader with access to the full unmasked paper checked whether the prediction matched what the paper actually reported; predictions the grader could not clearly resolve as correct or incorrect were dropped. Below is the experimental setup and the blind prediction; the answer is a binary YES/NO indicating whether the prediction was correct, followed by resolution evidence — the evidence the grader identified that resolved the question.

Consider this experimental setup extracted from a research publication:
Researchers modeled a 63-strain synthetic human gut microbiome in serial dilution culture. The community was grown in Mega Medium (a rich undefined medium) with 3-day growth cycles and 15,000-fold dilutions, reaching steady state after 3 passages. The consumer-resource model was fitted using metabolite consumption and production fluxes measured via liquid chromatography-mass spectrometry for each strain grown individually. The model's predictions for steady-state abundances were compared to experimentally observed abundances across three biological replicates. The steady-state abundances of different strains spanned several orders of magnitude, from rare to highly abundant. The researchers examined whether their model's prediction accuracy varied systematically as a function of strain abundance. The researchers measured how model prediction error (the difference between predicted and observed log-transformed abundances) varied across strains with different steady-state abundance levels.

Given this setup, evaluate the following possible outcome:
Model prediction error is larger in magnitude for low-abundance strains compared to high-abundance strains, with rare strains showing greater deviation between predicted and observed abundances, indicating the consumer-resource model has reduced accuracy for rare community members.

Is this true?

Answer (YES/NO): YES